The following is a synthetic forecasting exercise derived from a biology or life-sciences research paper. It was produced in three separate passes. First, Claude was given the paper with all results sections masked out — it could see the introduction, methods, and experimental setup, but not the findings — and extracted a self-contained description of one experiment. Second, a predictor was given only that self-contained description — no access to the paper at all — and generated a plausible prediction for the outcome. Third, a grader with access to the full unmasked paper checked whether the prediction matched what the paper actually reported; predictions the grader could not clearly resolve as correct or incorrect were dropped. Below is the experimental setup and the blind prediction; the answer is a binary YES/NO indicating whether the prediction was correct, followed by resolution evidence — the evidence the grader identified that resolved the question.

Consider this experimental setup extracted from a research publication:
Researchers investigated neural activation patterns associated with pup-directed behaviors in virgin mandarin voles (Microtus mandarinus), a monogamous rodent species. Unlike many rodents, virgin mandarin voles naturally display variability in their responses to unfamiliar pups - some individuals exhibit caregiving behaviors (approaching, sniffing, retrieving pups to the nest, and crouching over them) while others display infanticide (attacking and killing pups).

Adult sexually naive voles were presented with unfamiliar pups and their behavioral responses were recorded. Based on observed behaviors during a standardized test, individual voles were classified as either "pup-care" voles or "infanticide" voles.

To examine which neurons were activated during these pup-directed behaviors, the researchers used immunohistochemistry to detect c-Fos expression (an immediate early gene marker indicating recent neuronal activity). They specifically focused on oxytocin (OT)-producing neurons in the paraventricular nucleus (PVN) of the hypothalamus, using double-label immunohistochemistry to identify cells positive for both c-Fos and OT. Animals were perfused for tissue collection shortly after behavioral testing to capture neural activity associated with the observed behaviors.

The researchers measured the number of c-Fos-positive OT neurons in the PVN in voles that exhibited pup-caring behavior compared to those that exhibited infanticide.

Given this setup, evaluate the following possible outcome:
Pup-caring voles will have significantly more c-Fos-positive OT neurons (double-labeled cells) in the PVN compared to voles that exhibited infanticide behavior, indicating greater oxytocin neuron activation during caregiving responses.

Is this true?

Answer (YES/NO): YES